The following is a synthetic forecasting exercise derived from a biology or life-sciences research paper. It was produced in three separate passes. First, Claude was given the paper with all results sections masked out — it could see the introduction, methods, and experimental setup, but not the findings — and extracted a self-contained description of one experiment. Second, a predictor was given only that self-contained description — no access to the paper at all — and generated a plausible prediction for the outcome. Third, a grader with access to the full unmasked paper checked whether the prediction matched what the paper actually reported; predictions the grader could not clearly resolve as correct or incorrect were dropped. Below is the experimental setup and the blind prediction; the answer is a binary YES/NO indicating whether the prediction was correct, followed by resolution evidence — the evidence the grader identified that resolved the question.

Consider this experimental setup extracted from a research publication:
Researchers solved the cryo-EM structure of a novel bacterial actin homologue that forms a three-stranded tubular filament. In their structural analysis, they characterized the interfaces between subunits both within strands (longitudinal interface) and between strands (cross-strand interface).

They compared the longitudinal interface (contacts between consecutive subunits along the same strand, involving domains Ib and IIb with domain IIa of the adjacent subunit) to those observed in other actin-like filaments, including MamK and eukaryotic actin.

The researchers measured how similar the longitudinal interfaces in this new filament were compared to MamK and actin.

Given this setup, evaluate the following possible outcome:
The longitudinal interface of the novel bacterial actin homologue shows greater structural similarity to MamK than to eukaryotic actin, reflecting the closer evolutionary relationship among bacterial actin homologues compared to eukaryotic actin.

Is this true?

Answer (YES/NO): YES